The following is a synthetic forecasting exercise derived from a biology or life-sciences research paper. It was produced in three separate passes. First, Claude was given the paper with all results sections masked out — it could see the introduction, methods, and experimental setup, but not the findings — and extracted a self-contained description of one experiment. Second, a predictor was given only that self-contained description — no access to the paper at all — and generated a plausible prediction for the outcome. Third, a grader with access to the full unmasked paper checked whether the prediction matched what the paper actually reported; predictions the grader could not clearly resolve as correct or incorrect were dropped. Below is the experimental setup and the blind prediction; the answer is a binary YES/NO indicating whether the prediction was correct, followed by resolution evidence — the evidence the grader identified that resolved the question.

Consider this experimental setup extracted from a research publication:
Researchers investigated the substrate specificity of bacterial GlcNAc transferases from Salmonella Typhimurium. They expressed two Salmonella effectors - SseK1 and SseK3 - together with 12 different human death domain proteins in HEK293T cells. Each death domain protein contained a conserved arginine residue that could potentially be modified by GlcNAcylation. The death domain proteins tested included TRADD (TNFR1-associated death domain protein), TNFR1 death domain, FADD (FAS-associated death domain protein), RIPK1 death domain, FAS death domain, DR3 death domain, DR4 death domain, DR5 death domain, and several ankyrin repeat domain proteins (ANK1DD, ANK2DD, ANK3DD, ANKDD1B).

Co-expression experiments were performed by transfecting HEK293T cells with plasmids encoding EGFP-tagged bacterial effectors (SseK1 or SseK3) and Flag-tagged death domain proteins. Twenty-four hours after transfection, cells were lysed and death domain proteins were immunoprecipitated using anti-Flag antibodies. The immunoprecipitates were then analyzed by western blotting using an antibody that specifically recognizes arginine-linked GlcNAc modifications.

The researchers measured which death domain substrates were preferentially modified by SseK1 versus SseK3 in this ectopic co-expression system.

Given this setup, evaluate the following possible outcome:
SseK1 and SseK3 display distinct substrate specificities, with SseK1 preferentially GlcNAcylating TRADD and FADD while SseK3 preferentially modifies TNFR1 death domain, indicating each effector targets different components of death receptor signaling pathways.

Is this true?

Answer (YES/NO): NO